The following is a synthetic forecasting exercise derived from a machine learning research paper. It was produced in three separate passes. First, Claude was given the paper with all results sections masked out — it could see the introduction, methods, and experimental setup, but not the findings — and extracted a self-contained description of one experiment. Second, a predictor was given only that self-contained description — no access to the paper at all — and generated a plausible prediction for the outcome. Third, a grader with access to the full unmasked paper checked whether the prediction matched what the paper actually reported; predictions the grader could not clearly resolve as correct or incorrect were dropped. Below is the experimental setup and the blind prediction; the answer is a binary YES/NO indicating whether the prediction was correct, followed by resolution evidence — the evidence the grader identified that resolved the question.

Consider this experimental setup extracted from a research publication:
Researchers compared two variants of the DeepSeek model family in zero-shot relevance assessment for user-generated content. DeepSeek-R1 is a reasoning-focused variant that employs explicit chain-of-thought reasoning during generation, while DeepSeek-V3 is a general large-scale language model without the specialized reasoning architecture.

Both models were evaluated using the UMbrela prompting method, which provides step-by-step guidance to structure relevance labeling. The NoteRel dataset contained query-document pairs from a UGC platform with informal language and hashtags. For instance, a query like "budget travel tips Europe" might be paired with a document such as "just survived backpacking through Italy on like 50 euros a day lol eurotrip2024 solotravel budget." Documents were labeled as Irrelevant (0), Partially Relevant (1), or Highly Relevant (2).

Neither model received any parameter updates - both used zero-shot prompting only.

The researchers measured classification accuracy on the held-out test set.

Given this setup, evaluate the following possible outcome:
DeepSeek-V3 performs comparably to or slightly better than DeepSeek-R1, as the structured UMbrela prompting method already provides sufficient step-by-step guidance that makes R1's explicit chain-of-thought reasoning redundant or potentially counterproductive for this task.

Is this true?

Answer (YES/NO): NO